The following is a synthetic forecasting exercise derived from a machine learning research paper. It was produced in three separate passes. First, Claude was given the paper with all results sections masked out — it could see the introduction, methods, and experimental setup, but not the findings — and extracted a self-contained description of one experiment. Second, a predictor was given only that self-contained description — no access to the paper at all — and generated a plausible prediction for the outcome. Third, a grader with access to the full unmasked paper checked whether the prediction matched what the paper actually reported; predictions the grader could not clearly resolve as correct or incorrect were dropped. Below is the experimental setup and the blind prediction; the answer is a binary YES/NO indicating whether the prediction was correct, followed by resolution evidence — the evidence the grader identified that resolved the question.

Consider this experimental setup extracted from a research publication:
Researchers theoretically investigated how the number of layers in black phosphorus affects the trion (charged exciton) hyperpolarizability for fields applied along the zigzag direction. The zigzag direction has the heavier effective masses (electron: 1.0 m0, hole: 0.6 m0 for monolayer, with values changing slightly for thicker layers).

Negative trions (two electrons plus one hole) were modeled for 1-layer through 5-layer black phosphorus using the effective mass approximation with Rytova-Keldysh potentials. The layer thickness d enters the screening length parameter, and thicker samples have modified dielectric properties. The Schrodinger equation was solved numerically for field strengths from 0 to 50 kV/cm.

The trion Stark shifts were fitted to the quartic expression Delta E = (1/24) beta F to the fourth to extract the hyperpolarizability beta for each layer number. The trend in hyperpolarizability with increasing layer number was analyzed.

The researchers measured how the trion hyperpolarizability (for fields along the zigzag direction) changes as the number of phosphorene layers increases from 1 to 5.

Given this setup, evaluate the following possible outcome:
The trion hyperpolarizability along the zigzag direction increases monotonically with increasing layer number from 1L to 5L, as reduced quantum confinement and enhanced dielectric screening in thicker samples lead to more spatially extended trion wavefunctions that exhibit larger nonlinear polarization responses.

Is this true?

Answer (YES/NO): NO